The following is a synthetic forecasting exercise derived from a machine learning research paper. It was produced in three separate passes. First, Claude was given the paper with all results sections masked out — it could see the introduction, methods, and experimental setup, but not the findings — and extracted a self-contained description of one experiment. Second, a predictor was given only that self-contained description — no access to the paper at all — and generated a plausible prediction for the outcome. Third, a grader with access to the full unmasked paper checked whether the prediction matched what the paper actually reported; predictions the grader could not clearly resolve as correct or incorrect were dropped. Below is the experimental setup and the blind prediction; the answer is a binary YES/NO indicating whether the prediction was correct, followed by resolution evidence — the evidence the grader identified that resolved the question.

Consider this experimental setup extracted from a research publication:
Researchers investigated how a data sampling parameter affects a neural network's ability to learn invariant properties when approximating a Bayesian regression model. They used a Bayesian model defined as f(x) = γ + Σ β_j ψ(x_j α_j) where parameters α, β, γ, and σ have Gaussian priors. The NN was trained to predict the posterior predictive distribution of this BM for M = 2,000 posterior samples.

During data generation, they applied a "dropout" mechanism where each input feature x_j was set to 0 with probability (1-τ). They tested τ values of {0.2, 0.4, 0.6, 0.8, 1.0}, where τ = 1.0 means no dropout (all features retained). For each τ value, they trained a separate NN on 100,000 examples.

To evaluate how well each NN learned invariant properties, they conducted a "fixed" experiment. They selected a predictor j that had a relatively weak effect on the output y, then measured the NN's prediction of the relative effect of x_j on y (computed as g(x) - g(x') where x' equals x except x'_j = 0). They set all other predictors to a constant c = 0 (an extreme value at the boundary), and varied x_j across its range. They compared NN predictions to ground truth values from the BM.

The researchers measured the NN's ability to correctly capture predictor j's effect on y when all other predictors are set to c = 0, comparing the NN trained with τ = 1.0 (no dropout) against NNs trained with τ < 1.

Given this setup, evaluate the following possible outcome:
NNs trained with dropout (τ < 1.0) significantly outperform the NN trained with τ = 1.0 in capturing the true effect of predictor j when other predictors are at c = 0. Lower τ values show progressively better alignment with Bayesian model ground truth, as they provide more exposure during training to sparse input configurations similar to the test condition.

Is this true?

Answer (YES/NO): NO